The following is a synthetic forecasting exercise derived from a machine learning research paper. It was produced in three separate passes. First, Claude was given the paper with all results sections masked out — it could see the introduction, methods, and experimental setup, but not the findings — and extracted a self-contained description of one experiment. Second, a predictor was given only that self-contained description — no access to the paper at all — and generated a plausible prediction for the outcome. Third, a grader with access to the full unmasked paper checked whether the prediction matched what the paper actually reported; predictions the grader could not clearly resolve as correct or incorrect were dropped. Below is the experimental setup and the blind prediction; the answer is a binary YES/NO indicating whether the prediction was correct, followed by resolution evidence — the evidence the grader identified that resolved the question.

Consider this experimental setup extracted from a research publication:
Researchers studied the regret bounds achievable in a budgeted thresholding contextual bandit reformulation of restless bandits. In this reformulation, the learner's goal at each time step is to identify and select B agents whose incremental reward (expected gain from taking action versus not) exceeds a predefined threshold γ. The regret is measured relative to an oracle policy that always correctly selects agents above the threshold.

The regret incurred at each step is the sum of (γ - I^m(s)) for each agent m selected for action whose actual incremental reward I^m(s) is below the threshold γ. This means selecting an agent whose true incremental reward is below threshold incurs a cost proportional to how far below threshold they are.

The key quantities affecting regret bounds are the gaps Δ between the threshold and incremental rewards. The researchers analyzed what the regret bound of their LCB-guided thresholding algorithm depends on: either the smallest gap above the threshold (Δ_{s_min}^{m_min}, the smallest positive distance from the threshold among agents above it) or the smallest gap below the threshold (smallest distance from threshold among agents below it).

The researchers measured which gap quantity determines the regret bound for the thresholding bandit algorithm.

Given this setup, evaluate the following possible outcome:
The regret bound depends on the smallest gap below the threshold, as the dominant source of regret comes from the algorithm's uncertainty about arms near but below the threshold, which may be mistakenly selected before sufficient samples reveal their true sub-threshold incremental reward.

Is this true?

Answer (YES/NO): NO